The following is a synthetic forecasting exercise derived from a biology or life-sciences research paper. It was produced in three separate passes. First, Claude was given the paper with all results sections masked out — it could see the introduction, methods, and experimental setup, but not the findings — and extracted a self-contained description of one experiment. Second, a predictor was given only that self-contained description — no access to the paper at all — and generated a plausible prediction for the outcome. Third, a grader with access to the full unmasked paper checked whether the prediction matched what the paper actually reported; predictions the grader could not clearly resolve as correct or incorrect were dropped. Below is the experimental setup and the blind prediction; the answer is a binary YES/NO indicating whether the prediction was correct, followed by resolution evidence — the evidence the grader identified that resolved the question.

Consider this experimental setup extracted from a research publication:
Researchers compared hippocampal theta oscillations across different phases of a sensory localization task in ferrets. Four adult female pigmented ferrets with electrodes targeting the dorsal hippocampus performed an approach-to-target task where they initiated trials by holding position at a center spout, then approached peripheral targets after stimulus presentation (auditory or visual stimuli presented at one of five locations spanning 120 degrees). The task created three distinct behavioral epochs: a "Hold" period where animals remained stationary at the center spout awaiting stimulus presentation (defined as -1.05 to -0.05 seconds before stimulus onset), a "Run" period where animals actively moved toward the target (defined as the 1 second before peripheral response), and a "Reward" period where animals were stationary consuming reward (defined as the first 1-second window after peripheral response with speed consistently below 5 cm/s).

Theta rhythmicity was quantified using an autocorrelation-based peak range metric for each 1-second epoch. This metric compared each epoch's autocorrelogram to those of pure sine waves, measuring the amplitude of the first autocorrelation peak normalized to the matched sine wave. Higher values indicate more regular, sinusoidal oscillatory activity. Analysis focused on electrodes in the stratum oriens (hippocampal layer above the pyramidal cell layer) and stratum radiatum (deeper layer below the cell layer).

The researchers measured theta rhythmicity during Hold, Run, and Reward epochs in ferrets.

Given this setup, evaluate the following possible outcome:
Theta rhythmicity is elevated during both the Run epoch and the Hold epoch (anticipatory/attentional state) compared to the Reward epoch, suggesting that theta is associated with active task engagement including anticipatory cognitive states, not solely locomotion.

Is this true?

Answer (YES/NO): NO